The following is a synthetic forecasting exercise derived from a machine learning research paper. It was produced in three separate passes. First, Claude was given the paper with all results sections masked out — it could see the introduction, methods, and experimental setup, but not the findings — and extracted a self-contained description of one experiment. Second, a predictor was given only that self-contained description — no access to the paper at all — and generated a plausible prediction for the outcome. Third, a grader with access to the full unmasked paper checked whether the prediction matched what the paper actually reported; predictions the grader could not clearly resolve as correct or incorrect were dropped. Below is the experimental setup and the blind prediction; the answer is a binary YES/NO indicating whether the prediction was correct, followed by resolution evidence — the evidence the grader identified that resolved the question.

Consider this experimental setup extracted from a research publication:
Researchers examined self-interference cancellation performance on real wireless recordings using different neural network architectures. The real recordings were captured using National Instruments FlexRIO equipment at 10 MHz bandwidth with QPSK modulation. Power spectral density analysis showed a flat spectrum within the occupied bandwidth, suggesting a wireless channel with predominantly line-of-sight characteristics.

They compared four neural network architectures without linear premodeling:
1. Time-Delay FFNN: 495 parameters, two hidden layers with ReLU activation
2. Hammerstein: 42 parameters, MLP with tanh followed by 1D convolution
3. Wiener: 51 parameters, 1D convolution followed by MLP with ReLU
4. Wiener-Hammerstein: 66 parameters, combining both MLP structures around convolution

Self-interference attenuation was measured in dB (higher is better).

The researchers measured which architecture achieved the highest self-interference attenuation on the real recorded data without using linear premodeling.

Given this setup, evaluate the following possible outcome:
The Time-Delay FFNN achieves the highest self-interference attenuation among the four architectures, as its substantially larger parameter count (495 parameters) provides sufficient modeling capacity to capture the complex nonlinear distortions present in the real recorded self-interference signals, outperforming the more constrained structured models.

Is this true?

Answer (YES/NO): YES